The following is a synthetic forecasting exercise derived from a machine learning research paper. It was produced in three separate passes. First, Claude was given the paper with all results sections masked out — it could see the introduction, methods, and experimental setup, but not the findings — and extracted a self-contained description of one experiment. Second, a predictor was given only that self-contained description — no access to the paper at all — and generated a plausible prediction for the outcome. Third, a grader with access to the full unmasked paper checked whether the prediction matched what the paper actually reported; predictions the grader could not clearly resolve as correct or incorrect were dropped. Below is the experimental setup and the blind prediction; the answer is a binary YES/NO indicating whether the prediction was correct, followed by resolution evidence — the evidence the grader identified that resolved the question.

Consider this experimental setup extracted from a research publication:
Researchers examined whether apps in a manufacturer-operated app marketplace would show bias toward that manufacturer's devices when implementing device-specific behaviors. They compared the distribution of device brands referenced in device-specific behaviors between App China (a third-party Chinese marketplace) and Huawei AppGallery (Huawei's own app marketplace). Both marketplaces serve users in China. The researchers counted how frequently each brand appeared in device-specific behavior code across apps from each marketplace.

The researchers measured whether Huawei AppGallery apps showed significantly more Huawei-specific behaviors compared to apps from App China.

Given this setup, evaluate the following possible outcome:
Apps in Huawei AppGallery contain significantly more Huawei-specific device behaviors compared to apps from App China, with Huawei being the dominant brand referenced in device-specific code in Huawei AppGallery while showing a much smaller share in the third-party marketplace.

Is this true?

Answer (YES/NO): NO